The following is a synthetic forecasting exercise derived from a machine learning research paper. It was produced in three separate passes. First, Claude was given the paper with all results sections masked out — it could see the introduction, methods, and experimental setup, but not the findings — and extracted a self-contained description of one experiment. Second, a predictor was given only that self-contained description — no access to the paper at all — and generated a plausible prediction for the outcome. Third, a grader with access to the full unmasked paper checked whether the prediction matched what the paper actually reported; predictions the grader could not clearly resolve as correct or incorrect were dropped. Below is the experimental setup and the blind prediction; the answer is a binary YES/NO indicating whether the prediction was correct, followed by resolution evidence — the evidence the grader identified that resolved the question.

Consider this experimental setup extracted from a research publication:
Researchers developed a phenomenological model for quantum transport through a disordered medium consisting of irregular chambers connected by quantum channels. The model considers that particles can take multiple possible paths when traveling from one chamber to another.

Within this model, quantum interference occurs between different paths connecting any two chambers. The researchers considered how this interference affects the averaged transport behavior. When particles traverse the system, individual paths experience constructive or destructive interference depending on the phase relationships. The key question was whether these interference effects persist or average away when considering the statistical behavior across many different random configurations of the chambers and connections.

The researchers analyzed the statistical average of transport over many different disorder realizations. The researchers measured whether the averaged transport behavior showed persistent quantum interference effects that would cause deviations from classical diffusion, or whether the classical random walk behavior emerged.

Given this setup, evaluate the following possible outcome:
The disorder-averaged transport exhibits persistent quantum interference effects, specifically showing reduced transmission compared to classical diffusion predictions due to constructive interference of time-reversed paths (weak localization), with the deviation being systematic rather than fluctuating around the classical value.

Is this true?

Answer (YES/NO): NO